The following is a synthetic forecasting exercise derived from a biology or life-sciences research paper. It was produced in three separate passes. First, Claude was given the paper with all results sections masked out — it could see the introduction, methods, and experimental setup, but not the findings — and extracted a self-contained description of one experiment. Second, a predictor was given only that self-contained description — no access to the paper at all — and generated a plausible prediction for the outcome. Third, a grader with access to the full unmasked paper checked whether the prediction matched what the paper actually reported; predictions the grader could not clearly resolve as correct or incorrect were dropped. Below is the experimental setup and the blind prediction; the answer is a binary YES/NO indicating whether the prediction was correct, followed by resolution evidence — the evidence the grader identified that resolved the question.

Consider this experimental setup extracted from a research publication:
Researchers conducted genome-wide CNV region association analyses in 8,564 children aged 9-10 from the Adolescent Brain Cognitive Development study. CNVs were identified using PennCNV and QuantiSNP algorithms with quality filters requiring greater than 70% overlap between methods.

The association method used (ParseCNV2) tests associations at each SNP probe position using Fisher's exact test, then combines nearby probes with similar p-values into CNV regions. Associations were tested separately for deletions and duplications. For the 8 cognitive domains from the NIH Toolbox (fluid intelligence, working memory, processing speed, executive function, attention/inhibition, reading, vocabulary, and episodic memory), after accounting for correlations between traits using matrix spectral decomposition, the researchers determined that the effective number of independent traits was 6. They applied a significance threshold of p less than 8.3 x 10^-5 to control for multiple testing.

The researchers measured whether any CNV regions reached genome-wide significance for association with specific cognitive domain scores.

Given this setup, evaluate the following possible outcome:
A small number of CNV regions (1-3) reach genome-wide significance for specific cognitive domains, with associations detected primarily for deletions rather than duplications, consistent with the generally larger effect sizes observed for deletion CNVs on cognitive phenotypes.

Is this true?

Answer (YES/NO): NO